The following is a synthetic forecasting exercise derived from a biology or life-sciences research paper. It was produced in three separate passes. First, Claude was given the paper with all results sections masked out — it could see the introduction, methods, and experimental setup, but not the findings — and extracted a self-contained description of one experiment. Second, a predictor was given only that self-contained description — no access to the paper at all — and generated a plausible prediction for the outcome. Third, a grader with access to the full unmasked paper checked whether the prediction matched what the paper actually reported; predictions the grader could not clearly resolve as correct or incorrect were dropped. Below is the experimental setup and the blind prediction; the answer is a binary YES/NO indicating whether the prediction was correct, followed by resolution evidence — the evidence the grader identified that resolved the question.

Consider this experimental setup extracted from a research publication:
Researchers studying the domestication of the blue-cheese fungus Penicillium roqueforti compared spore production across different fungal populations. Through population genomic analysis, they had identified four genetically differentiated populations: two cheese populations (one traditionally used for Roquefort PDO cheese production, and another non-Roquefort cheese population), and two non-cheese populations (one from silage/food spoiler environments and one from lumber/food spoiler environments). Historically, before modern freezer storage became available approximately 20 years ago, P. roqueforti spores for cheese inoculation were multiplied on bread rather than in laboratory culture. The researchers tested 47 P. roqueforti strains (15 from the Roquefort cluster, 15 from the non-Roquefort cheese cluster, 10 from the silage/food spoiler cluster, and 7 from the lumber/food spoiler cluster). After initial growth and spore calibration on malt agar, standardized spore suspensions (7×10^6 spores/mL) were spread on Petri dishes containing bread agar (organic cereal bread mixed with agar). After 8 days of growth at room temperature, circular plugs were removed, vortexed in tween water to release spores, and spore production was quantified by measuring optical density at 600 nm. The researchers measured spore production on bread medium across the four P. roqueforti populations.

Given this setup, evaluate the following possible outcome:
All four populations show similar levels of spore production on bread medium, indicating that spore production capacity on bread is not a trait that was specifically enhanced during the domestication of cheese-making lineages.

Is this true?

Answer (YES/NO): NO